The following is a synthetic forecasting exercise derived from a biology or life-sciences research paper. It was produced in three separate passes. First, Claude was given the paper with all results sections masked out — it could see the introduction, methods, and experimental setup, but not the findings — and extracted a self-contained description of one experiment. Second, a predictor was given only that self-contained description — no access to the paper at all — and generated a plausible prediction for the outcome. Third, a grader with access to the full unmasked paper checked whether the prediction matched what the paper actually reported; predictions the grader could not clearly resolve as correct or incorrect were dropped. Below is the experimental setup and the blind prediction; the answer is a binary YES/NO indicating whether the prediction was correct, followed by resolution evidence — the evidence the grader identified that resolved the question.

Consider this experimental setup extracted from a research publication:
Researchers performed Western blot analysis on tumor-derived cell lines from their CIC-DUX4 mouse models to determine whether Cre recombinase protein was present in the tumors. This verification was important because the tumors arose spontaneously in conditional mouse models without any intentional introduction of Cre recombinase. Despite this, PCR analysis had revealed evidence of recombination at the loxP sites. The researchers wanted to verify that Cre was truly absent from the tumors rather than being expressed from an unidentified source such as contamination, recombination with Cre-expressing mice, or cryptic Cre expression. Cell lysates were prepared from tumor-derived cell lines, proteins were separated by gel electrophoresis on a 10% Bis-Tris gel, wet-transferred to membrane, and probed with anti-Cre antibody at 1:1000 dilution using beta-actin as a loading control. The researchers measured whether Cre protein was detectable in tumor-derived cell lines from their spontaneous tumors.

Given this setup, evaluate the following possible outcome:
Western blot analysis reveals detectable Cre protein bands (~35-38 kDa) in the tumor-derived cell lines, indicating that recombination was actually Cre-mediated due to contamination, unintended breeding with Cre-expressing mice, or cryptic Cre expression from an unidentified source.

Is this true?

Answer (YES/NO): NO